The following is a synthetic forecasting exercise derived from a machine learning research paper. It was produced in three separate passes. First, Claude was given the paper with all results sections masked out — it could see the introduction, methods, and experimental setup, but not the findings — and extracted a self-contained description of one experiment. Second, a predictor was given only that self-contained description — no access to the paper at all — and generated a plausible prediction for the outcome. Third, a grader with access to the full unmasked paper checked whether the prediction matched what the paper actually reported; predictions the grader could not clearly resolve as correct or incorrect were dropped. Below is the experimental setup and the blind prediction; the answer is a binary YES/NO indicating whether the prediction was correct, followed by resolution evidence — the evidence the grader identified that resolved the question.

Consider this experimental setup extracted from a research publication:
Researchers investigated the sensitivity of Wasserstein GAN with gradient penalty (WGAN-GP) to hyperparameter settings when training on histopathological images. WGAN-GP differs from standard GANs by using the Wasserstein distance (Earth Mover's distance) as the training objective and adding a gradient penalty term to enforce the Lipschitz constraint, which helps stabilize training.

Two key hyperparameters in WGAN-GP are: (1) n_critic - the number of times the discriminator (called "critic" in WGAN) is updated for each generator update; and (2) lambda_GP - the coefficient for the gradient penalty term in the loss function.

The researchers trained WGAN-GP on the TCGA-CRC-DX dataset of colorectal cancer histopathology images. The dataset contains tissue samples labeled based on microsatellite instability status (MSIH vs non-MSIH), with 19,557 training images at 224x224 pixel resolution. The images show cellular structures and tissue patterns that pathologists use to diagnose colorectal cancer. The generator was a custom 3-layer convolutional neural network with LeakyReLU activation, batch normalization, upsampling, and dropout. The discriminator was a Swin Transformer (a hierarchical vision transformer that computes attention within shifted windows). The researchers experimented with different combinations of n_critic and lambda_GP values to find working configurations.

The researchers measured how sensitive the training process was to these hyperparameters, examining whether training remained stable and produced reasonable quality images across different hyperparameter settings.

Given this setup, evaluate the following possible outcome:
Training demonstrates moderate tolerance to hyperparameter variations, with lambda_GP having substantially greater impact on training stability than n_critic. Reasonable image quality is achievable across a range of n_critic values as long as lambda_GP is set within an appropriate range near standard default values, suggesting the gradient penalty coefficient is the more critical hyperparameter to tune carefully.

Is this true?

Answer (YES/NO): NO